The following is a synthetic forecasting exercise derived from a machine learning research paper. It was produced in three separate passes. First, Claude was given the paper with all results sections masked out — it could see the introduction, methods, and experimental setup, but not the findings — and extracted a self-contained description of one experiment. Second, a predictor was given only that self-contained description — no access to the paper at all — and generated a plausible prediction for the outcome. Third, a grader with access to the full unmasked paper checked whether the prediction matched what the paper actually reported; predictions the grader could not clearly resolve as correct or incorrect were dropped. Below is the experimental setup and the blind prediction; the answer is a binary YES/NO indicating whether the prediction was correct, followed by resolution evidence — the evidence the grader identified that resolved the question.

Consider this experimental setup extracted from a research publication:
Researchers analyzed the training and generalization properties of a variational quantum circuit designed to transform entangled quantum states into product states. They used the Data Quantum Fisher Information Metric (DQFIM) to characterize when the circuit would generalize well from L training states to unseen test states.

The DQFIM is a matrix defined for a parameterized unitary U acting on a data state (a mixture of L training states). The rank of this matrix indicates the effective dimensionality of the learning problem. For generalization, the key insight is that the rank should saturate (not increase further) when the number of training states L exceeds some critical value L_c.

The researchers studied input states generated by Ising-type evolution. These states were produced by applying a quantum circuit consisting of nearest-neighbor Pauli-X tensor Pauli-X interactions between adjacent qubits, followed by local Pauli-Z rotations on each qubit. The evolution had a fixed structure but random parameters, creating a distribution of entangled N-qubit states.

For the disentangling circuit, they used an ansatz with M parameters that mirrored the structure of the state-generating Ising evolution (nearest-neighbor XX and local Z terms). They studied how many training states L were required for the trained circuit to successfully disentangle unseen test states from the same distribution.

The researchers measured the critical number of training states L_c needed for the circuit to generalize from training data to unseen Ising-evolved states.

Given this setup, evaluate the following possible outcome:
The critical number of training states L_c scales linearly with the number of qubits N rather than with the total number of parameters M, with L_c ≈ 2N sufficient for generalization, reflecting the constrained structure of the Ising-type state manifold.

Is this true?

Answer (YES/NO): NO